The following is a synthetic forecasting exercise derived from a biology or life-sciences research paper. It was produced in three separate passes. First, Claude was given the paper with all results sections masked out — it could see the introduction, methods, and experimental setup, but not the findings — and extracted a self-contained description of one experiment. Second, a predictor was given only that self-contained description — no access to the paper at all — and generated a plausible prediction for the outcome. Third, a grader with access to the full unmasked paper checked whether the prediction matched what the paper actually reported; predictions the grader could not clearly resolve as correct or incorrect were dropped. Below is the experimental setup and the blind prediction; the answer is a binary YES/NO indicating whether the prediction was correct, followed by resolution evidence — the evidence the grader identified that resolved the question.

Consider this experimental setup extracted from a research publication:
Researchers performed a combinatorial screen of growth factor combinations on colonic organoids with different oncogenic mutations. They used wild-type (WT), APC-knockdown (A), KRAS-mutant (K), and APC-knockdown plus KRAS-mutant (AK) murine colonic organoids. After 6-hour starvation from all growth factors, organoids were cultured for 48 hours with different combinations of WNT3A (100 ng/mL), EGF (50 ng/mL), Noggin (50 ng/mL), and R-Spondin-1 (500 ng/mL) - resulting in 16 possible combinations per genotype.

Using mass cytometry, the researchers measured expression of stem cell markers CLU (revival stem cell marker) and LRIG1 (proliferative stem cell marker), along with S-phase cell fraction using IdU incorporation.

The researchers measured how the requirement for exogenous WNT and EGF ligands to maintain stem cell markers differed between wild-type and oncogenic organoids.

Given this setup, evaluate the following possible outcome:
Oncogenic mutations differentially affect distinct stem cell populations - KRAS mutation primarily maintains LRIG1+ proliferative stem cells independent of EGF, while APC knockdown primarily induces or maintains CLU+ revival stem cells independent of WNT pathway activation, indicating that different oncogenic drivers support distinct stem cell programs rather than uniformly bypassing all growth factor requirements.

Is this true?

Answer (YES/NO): NO